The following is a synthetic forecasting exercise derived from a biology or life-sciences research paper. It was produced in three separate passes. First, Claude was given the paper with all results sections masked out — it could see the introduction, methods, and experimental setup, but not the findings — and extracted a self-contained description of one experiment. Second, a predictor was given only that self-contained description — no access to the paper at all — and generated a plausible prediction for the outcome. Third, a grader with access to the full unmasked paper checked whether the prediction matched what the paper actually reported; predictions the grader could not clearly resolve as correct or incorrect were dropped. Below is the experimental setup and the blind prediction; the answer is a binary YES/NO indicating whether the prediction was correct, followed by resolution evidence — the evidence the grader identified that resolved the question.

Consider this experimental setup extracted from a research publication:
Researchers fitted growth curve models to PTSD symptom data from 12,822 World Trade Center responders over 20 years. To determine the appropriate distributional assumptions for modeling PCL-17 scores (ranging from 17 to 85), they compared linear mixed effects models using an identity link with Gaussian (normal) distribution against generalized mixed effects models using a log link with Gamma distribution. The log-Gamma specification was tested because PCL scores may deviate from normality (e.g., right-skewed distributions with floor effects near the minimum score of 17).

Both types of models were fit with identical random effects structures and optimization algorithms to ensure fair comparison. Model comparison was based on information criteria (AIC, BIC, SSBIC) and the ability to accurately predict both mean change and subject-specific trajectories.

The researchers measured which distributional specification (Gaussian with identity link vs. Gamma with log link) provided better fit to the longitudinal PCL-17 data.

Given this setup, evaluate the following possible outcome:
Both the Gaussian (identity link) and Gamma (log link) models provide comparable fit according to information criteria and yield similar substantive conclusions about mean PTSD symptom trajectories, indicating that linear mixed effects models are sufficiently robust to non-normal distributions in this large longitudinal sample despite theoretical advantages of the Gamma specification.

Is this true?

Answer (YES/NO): NO